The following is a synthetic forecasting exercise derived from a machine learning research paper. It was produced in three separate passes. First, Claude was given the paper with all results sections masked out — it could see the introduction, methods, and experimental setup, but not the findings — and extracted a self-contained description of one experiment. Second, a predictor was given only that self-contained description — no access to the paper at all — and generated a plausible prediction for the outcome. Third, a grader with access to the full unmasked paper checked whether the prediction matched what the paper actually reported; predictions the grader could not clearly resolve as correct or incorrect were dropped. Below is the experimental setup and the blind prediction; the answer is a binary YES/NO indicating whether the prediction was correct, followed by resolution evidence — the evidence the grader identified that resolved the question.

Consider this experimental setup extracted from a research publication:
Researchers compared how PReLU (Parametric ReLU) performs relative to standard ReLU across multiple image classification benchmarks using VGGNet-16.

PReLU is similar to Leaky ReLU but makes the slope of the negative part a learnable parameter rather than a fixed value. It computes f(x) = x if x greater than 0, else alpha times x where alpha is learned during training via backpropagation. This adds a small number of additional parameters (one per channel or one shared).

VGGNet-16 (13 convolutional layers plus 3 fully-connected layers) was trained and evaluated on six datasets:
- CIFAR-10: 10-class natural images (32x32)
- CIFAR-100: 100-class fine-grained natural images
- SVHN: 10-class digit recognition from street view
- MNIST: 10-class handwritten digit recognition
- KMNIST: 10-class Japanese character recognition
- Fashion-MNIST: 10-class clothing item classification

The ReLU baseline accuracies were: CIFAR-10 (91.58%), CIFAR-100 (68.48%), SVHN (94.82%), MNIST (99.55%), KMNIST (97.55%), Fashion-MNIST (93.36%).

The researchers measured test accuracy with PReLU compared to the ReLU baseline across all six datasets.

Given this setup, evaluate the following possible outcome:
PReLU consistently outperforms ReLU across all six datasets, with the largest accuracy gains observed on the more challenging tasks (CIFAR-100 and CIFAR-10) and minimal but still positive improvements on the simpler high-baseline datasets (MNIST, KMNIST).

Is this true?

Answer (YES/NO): NO